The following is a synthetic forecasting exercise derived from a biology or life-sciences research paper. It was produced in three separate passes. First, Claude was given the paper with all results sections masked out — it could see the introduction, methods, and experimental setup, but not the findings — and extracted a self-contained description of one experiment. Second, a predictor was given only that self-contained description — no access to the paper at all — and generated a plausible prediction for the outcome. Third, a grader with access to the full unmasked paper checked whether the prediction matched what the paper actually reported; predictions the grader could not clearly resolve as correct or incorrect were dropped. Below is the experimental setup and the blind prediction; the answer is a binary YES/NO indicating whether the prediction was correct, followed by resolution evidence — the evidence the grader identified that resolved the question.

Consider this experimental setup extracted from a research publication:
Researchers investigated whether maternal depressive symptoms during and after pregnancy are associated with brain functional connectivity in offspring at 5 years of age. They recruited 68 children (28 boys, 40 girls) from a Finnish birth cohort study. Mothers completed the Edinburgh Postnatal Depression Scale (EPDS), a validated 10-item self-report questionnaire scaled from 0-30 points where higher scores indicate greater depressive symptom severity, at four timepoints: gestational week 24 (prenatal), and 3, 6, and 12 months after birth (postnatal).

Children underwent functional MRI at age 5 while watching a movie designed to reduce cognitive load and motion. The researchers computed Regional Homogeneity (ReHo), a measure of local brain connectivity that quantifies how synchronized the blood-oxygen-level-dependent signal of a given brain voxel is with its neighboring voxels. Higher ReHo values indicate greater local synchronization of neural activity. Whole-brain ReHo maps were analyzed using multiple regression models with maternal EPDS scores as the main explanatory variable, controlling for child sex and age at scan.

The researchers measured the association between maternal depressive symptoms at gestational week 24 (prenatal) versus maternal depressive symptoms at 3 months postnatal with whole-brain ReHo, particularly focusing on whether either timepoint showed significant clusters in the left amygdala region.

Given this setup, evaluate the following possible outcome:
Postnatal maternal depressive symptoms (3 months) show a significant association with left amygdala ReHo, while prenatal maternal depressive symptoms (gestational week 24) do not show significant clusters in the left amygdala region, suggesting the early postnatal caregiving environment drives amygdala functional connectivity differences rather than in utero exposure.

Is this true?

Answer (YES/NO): YES